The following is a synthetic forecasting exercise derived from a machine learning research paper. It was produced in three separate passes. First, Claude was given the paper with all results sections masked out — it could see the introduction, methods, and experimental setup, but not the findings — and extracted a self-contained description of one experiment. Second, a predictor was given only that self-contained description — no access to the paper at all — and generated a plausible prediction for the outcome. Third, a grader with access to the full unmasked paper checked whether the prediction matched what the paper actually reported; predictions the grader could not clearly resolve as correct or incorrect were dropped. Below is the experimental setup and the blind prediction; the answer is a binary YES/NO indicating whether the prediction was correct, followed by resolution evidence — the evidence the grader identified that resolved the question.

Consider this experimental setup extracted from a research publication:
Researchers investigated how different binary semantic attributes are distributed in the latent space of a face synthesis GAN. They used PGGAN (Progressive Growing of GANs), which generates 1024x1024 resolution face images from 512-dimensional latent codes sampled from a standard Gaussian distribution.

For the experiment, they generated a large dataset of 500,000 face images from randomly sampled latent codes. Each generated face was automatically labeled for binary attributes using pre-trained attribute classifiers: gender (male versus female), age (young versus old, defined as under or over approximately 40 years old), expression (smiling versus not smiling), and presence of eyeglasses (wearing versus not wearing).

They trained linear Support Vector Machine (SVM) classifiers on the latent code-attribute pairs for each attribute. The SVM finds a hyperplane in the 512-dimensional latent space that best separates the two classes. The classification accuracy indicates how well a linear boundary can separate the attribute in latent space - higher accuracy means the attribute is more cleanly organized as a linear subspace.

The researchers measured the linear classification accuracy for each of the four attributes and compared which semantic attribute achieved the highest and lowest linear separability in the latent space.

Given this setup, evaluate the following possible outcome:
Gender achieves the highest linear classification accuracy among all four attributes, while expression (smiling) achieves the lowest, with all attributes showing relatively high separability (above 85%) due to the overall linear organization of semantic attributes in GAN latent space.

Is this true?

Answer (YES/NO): NO